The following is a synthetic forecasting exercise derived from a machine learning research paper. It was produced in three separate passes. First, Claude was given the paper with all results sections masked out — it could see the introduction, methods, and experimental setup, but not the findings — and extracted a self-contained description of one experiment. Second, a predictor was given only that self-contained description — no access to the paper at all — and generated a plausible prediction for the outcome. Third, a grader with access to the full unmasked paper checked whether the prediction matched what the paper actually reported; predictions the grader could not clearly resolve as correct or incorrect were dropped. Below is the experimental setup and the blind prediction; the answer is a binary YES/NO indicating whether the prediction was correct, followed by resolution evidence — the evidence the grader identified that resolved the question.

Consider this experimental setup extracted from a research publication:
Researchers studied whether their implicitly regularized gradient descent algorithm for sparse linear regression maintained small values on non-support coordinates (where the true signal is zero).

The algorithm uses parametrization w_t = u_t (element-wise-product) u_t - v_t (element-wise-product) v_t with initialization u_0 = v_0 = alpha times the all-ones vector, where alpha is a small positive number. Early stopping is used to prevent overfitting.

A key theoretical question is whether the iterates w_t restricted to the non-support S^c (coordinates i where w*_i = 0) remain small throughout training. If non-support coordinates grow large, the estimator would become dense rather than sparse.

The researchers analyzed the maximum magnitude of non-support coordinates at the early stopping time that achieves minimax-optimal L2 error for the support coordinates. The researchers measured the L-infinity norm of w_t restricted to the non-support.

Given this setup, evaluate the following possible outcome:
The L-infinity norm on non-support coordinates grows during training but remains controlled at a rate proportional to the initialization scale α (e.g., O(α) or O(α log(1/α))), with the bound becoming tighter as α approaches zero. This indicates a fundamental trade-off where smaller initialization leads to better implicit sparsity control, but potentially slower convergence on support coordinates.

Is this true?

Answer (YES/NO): NO